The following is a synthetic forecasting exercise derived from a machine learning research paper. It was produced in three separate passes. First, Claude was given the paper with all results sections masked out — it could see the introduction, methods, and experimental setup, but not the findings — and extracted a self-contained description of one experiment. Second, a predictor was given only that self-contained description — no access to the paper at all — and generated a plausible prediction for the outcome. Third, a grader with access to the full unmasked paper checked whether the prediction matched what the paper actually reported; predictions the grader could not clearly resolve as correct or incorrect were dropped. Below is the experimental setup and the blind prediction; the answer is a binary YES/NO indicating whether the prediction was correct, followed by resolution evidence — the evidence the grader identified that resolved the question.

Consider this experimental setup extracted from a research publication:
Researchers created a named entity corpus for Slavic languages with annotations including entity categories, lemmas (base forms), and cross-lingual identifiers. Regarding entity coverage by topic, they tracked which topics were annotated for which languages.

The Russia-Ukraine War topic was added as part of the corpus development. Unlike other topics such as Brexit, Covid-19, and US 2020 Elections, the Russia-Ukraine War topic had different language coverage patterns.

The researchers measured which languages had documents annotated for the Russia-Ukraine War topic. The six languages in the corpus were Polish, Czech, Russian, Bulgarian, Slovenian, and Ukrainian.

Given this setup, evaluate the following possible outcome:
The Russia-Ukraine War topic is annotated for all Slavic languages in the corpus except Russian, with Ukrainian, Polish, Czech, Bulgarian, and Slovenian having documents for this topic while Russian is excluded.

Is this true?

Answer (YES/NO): NO